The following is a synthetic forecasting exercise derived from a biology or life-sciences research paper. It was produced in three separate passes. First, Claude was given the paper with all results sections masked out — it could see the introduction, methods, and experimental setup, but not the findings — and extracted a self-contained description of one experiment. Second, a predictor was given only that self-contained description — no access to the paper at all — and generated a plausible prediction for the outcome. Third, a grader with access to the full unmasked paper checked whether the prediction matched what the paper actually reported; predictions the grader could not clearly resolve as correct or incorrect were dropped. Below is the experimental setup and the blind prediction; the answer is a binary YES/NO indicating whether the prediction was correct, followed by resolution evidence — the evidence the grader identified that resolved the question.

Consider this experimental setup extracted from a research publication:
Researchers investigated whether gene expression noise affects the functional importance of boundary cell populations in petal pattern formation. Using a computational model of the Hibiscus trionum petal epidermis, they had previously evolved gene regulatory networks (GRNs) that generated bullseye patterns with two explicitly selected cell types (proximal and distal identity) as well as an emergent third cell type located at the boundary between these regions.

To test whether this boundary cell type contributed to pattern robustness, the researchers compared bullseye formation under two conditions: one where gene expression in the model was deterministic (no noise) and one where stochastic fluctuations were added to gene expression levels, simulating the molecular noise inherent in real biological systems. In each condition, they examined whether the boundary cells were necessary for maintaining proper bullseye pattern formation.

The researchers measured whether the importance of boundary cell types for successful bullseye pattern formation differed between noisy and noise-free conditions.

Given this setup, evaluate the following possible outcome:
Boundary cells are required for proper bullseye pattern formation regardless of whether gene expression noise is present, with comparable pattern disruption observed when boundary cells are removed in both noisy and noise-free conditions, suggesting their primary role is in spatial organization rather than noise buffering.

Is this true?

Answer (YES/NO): NO